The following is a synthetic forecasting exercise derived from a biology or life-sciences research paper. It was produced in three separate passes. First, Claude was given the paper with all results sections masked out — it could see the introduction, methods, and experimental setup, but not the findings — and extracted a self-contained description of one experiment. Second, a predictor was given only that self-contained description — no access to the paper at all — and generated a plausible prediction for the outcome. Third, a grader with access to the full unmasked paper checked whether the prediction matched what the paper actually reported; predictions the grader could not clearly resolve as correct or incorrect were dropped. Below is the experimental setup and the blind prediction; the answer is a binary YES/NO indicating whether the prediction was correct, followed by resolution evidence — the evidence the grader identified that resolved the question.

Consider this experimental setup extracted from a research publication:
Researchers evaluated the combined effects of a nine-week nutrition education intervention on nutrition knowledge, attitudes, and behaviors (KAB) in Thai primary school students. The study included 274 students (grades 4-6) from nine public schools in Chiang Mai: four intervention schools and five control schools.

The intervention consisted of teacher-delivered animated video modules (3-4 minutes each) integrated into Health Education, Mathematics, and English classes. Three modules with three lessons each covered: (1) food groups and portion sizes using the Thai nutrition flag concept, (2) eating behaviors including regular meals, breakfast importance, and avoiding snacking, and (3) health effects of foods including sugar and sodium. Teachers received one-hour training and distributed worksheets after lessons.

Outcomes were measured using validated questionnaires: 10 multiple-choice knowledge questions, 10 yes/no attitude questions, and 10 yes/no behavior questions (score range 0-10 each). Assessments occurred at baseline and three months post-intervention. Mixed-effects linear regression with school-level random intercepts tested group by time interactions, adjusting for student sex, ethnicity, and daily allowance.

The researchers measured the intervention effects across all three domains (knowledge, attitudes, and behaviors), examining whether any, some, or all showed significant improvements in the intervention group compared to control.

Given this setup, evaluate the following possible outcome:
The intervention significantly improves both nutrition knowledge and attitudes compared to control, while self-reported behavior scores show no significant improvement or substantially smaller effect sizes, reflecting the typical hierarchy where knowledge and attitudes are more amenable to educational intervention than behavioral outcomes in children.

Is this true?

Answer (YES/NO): NO